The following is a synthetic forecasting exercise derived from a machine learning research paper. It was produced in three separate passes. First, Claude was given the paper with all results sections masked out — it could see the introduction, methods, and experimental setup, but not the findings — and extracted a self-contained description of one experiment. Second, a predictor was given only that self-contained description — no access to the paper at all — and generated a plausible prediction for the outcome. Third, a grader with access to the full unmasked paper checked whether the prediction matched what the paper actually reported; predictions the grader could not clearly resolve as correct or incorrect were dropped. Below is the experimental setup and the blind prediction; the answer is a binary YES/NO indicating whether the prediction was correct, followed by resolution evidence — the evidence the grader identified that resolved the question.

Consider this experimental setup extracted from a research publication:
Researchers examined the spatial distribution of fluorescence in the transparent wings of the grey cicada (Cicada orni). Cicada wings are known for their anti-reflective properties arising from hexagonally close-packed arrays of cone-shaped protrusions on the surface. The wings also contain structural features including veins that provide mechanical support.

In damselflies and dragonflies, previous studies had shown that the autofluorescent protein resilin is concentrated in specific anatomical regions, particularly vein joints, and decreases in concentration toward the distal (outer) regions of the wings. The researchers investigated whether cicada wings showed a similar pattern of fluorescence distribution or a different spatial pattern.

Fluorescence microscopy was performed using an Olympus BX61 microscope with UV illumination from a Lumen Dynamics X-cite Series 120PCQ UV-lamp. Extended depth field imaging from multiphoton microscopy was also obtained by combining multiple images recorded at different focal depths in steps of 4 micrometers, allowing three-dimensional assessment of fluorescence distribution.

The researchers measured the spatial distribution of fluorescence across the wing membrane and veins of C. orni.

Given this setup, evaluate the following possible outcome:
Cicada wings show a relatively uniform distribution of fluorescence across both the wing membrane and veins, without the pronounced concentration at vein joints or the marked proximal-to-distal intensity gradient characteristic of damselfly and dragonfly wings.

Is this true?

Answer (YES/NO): NO